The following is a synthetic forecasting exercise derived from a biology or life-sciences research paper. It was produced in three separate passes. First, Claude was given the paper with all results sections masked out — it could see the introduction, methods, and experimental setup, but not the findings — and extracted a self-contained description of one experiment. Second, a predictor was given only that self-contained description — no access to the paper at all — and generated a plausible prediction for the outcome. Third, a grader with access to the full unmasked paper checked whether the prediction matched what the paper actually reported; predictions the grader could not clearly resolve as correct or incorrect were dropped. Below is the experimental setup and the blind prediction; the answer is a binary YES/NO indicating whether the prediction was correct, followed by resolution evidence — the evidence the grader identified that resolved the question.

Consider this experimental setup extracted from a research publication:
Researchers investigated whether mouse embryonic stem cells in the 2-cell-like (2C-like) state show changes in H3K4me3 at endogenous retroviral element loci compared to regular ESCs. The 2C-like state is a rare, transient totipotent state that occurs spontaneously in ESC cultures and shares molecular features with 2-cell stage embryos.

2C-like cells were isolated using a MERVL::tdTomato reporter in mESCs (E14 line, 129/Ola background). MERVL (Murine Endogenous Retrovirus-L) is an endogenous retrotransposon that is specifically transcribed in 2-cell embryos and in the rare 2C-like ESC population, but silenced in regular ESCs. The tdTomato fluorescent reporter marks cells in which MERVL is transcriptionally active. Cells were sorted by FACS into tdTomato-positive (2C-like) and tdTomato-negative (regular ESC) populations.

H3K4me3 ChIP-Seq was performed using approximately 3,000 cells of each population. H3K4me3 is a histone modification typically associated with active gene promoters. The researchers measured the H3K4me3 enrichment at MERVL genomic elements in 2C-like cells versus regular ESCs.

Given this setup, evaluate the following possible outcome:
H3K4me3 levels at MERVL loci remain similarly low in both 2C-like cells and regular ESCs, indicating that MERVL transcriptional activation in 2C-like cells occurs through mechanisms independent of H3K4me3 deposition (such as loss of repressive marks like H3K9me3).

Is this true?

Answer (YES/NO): YES